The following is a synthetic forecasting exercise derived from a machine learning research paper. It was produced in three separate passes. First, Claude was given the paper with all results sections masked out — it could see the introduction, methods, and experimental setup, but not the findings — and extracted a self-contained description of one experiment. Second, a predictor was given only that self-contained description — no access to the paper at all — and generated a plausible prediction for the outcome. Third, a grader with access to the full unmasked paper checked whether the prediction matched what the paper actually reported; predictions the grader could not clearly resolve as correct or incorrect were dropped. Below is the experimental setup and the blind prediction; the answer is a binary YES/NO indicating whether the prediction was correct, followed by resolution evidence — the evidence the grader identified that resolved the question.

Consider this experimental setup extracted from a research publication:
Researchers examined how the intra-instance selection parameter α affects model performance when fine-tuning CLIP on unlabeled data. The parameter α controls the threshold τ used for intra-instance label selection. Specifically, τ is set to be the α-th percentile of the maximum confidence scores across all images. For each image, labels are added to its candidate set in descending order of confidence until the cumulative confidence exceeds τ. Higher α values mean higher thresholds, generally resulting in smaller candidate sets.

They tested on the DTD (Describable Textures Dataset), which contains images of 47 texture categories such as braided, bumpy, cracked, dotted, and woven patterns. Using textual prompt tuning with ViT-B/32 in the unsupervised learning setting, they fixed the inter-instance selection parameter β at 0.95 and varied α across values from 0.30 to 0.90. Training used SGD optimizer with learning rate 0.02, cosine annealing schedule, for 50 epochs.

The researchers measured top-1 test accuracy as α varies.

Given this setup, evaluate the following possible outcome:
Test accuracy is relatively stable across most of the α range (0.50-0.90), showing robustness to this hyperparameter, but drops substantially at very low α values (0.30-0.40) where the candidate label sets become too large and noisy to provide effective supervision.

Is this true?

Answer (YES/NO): NO